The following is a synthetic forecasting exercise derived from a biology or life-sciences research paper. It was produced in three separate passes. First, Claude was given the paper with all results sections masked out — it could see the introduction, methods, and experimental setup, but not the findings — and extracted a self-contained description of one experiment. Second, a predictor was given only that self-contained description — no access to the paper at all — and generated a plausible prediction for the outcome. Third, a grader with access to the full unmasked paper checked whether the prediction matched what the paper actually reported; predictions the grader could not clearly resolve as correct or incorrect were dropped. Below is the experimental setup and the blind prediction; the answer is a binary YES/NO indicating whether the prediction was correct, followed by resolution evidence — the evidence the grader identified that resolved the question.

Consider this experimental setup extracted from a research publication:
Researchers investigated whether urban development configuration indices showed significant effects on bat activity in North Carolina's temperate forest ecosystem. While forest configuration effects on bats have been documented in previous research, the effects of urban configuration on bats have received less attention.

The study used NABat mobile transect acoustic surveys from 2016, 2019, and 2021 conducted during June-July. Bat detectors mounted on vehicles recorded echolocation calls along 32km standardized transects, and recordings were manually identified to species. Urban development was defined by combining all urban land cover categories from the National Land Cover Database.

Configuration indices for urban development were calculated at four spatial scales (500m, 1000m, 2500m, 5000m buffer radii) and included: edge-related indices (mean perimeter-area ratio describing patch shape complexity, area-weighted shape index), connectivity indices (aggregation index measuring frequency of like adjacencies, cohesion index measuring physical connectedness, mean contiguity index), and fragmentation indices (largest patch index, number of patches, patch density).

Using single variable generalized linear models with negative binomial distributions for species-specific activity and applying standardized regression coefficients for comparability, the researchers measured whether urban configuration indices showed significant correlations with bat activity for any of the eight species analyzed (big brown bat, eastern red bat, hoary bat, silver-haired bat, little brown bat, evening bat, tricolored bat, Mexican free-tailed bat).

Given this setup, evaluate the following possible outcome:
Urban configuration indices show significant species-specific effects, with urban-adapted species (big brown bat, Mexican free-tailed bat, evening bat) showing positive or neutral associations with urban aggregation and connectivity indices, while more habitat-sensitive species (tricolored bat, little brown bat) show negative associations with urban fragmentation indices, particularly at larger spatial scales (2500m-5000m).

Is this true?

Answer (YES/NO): NO